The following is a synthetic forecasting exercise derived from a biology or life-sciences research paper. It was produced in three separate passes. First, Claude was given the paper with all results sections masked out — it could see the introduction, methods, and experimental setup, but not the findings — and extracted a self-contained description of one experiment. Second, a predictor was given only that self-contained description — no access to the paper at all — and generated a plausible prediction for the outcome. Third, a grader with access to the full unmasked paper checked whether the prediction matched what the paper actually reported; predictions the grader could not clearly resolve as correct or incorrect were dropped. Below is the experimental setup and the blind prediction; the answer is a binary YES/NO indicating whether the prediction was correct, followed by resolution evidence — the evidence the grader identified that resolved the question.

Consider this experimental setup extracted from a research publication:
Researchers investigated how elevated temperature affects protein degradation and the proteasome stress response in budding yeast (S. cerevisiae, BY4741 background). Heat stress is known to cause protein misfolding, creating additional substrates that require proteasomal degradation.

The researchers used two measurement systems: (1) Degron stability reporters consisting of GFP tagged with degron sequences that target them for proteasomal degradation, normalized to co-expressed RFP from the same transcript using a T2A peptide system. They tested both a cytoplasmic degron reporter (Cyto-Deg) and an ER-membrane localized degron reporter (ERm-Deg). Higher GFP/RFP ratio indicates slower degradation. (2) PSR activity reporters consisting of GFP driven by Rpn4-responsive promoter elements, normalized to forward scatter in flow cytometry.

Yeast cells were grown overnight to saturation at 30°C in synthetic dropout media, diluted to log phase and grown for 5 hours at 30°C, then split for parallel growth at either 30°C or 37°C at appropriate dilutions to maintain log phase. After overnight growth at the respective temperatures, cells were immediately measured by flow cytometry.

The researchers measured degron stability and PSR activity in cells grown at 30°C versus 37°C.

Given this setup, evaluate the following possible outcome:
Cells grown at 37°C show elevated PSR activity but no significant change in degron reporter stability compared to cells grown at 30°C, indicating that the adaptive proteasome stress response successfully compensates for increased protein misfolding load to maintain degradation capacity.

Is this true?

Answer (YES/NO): NO